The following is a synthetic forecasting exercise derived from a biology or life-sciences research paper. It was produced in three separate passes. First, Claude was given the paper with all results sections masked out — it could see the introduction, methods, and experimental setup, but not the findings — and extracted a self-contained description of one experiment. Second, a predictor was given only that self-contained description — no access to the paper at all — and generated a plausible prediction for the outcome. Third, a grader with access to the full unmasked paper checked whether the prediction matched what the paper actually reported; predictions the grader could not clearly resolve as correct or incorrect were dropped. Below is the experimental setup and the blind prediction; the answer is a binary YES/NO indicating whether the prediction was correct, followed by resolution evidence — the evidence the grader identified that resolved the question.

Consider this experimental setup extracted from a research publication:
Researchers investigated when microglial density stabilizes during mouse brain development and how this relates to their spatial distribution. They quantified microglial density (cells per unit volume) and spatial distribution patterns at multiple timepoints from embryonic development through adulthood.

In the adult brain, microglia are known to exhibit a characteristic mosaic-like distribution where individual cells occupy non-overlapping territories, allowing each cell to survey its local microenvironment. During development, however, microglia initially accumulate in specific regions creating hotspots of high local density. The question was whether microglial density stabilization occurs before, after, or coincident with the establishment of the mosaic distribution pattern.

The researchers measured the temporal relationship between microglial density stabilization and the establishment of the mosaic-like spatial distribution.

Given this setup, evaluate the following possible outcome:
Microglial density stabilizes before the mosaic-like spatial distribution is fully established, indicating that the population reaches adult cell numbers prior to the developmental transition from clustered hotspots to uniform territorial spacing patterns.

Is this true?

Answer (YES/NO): NO